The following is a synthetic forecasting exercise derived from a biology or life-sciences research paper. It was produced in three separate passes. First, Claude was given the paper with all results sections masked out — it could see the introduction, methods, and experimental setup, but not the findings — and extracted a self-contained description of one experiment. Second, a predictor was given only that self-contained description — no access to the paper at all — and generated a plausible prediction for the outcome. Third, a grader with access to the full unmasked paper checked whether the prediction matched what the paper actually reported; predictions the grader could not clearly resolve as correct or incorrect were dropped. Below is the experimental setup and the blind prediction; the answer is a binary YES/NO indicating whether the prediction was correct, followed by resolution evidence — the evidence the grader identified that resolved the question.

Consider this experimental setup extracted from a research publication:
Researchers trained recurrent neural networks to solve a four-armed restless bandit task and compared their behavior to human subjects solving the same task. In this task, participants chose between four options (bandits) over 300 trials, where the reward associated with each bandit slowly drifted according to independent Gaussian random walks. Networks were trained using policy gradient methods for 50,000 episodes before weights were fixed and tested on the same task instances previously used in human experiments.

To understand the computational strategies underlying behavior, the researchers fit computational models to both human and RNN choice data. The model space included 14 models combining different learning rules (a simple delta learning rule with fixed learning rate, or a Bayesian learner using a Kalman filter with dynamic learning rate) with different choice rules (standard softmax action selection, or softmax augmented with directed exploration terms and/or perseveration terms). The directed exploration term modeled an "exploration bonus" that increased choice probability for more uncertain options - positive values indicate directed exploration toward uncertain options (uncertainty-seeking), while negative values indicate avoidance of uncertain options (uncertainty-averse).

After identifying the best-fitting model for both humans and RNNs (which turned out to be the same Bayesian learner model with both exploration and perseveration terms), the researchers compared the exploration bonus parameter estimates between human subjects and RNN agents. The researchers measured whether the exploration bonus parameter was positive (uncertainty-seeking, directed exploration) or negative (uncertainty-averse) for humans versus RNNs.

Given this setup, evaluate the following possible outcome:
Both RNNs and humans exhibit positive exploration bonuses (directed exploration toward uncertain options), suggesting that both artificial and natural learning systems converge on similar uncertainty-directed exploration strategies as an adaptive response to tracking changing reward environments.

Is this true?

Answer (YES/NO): NO